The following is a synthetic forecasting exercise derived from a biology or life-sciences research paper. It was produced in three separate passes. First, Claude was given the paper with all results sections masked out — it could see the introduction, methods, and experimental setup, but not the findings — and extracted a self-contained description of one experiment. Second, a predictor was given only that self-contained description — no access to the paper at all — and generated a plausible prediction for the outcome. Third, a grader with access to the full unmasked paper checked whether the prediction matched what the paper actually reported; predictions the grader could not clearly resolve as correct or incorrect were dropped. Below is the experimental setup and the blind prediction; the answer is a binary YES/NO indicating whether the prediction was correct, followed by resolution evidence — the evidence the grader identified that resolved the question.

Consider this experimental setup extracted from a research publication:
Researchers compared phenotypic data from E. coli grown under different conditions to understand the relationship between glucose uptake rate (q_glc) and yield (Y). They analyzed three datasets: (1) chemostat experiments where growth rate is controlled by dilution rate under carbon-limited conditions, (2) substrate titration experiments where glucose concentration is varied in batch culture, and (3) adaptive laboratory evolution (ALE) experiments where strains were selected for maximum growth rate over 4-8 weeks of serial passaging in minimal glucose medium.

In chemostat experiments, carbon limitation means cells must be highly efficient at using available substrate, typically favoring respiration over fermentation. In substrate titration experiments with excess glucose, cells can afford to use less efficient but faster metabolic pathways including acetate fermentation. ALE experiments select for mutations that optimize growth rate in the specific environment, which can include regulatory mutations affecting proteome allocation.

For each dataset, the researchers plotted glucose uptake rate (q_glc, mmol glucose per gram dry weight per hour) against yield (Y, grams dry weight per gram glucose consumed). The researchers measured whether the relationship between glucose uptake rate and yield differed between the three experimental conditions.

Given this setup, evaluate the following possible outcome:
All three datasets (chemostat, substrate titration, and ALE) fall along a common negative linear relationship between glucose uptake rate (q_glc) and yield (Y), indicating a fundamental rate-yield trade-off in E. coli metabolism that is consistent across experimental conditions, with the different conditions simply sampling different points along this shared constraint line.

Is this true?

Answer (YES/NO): NO